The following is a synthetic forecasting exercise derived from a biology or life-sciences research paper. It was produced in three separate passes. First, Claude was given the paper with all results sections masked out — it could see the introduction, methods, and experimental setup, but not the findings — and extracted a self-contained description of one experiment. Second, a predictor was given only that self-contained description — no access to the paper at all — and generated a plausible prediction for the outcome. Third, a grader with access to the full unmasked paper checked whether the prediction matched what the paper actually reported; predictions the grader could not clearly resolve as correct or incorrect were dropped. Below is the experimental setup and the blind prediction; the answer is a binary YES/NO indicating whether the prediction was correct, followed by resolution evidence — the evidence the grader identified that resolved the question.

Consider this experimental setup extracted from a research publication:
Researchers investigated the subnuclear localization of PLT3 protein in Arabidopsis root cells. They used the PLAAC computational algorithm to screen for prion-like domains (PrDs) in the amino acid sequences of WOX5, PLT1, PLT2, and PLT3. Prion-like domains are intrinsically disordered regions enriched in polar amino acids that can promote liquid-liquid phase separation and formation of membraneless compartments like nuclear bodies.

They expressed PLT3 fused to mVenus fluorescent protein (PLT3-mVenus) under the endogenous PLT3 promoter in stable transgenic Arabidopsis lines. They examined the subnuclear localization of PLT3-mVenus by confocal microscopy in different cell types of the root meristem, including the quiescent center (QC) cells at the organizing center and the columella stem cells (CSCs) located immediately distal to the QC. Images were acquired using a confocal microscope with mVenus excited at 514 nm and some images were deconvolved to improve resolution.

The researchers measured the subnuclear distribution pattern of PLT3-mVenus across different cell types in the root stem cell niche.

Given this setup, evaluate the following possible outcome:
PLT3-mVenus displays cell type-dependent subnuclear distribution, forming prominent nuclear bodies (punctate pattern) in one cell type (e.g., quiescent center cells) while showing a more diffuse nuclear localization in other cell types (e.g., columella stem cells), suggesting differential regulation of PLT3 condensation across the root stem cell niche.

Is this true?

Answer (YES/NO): NO